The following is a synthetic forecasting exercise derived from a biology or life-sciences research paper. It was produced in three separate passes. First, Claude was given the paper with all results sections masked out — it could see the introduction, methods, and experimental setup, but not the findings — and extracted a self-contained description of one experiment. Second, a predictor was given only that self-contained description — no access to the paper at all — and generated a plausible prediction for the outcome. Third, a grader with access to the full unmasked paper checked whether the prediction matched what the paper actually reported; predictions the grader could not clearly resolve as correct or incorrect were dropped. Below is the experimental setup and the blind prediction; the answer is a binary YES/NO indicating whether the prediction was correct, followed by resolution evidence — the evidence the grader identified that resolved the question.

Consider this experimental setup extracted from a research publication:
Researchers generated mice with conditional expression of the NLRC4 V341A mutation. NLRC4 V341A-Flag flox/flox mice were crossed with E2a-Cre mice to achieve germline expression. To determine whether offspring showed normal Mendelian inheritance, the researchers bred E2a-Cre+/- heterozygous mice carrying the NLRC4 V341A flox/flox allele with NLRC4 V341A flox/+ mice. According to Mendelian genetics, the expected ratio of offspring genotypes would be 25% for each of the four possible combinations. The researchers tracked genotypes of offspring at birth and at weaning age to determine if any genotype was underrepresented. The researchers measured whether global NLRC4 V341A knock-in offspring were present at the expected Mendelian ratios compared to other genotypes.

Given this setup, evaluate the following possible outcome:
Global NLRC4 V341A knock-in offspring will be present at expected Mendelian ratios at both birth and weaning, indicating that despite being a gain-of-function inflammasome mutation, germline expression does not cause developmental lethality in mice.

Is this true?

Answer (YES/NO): NO